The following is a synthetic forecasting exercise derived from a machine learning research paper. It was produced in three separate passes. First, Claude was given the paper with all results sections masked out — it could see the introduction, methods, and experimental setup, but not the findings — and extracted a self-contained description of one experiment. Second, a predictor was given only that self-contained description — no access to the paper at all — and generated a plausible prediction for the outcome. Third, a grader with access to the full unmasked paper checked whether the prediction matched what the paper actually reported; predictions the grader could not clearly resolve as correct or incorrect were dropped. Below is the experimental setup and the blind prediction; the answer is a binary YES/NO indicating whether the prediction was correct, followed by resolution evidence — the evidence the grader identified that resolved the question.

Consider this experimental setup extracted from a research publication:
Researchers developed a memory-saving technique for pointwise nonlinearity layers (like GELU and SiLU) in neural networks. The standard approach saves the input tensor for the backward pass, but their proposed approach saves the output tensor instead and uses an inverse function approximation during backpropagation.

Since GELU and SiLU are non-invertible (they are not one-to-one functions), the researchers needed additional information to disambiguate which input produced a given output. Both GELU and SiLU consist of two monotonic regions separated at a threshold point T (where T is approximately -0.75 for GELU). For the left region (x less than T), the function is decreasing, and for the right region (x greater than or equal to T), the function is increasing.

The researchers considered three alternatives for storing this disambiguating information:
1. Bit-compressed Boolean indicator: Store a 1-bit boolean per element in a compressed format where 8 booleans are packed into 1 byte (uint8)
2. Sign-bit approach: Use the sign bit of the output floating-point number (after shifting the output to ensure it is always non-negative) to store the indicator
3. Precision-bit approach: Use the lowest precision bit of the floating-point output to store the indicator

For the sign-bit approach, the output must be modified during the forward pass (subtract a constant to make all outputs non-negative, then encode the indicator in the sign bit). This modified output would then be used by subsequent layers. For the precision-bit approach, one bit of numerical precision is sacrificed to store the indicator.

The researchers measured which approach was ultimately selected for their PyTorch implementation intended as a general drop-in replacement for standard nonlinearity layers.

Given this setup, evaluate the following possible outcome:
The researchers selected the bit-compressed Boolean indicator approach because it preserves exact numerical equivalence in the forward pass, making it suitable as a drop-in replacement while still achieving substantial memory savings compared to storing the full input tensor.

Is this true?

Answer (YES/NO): YES